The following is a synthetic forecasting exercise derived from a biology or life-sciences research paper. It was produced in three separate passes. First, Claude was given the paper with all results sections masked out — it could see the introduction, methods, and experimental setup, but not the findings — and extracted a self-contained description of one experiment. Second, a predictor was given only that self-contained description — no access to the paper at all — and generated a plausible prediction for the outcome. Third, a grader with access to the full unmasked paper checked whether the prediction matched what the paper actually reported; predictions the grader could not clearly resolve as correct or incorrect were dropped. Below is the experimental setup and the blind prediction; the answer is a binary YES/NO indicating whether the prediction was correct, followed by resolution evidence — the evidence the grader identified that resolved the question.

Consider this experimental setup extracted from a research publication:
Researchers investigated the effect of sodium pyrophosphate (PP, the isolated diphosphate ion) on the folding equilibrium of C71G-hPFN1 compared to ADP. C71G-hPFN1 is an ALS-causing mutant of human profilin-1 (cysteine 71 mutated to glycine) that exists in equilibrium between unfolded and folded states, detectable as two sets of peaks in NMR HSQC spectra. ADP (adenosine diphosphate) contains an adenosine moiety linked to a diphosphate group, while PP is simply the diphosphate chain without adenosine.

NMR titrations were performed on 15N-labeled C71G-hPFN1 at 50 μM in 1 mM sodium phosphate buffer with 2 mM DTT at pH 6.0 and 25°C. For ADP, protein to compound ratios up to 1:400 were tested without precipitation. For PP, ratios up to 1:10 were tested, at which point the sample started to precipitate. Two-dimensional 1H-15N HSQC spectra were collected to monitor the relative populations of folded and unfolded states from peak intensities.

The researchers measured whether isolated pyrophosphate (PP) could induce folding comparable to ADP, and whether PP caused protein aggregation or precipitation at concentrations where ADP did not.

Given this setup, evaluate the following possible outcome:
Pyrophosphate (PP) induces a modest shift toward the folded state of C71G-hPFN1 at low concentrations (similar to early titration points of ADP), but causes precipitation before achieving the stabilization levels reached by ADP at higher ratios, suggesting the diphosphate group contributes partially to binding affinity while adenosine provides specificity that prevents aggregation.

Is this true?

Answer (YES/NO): NO